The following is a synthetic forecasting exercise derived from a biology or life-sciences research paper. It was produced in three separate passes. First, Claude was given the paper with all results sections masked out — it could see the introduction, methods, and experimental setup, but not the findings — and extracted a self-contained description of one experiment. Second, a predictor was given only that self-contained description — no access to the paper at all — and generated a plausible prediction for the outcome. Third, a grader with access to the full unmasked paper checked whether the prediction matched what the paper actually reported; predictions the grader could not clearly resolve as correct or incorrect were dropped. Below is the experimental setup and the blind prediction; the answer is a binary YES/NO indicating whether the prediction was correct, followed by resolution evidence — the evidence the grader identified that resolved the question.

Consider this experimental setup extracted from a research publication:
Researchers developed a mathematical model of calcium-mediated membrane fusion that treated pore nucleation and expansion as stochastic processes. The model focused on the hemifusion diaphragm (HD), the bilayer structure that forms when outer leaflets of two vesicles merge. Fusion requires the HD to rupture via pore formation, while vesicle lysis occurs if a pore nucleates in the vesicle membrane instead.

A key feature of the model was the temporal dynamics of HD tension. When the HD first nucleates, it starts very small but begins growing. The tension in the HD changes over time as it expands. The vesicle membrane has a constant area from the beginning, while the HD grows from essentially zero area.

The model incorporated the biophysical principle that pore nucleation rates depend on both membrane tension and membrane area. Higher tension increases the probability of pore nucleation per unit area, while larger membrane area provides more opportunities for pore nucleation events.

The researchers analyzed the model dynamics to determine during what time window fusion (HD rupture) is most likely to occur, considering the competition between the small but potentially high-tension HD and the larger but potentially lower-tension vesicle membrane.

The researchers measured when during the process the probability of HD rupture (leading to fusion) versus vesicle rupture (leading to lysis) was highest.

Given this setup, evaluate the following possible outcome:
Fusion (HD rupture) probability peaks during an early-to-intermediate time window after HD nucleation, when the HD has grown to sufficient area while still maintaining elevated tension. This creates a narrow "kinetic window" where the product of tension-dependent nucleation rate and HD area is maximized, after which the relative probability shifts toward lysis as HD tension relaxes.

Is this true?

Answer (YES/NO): NO